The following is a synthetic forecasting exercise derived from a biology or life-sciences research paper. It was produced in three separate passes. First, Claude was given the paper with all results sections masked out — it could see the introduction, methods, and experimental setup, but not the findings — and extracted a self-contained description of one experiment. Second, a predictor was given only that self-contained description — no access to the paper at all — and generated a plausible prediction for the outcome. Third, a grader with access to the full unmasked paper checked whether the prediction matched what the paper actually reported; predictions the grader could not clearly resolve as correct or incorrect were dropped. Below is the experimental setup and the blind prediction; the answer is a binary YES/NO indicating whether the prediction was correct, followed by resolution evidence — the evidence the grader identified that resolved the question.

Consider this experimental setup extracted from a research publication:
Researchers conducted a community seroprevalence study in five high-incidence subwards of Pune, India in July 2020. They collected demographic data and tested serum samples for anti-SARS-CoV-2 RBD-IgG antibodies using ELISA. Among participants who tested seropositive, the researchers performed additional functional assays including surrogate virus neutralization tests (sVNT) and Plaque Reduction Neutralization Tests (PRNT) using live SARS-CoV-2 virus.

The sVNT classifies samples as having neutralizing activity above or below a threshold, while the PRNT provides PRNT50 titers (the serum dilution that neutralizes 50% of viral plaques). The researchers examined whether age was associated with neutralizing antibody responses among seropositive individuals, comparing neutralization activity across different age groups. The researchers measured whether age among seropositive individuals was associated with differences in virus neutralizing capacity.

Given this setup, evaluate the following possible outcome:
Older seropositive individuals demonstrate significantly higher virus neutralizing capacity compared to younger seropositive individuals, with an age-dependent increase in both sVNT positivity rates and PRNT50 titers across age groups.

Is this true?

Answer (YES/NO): NO